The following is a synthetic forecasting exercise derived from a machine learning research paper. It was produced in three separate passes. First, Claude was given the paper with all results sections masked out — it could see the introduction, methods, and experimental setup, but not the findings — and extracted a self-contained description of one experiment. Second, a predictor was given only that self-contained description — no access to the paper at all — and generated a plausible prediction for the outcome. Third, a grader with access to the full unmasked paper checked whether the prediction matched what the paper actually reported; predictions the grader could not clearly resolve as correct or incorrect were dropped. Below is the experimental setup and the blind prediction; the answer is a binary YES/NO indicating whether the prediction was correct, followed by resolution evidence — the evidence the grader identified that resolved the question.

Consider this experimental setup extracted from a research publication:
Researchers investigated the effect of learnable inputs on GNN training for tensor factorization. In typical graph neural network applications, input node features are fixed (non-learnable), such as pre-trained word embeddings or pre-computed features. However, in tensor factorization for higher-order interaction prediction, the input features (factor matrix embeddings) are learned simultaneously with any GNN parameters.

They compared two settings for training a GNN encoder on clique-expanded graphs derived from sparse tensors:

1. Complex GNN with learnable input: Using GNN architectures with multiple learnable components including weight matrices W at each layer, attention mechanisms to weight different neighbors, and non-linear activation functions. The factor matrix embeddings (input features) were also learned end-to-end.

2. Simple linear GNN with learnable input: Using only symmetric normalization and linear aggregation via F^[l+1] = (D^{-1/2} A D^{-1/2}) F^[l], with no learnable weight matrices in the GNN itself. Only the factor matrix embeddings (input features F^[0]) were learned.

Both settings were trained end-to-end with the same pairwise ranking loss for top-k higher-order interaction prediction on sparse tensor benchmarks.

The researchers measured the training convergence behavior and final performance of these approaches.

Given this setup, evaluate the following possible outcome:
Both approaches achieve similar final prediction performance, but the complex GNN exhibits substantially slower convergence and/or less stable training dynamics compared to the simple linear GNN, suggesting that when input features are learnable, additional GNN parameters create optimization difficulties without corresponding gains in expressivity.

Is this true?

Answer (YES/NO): NO